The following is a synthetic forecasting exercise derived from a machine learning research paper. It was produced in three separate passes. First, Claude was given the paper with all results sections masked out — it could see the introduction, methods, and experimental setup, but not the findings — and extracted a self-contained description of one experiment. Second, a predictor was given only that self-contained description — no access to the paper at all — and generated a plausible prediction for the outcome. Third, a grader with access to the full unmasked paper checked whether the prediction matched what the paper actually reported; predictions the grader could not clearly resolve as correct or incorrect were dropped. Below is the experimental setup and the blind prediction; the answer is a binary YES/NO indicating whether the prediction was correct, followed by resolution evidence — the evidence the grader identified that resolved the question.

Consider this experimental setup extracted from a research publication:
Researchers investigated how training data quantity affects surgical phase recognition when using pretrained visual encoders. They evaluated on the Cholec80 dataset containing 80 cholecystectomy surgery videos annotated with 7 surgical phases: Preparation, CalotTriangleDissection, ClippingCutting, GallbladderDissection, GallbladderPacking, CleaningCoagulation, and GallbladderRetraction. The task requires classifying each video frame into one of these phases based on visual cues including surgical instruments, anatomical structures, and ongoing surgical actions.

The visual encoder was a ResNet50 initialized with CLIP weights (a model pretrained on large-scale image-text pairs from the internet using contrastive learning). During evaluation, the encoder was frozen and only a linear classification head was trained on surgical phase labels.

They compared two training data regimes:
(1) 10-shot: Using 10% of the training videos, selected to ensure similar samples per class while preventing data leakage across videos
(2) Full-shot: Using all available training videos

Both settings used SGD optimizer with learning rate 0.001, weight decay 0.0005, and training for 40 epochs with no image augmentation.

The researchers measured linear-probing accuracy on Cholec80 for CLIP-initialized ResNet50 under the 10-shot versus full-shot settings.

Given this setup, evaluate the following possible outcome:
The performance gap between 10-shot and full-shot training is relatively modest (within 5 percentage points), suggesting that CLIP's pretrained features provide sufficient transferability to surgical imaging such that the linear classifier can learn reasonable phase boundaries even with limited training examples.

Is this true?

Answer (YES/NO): NO